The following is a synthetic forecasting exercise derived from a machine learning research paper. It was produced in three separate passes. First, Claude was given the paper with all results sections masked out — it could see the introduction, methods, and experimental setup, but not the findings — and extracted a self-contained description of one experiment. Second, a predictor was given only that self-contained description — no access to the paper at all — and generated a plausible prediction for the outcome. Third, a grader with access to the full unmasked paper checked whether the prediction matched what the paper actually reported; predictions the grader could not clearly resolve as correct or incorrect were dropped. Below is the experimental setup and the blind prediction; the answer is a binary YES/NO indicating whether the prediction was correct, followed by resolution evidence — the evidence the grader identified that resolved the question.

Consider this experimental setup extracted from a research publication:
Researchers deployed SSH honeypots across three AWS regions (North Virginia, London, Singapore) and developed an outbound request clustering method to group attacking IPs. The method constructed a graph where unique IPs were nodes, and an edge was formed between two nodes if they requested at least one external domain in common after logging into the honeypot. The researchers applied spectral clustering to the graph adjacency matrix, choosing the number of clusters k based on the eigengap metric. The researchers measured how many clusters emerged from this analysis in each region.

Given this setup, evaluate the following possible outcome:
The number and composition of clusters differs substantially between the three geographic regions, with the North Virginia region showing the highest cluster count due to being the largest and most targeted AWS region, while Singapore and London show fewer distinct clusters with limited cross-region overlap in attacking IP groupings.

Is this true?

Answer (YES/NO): NO